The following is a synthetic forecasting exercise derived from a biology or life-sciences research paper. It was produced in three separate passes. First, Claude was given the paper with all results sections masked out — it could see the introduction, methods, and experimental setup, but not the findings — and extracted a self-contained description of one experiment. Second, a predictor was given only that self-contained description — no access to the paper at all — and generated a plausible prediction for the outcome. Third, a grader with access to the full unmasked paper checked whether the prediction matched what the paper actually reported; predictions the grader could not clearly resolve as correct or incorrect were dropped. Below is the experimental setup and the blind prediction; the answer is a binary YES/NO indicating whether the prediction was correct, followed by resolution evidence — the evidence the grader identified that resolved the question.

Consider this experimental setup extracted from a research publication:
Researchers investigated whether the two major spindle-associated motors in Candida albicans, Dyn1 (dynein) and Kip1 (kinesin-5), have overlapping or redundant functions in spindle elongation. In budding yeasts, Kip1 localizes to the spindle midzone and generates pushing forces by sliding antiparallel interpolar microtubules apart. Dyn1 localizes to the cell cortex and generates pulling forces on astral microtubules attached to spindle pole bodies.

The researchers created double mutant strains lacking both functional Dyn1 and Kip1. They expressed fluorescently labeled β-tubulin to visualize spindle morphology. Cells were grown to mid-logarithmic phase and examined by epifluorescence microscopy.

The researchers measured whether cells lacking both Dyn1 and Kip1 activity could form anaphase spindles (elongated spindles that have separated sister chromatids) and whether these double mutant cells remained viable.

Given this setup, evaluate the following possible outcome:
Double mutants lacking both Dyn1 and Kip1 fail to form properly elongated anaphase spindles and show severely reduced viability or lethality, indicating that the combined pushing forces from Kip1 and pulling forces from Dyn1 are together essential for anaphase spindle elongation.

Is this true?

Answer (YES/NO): YES